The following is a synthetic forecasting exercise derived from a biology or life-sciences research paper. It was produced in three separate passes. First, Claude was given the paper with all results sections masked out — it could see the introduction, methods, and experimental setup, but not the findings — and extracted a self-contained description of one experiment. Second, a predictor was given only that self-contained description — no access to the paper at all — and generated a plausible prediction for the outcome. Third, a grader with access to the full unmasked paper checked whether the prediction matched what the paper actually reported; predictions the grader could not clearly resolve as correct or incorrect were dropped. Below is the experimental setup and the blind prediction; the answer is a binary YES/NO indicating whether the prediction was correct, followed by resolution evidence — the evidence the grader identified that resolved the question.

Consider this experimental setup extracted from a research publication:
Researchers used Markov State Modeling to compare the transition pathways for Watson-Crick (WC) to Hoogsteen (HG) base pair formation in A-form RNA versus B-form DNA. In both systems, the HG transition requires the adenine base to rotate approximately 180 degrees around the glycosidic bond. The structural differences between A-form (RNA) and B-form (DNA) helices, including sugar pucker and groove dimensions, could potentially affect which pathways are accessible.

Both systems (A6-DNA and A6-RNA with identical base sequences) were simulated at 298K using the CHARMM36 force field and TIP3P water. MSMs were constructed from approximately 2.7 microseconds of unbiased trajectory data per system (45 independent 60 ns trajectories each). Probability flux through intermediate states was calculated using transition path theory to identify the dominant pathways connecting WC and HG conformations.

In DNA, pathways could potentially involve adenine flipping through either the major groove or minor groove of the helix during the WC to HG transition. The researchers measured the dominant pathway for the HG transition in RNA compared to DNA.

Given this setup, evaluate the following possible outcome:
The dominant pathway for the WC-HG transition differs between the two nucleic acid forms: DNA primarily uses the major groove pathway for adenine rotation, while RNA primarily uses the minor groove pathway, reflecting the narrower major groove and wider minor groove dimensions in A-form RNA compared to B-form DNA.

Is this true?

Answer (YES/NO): NO